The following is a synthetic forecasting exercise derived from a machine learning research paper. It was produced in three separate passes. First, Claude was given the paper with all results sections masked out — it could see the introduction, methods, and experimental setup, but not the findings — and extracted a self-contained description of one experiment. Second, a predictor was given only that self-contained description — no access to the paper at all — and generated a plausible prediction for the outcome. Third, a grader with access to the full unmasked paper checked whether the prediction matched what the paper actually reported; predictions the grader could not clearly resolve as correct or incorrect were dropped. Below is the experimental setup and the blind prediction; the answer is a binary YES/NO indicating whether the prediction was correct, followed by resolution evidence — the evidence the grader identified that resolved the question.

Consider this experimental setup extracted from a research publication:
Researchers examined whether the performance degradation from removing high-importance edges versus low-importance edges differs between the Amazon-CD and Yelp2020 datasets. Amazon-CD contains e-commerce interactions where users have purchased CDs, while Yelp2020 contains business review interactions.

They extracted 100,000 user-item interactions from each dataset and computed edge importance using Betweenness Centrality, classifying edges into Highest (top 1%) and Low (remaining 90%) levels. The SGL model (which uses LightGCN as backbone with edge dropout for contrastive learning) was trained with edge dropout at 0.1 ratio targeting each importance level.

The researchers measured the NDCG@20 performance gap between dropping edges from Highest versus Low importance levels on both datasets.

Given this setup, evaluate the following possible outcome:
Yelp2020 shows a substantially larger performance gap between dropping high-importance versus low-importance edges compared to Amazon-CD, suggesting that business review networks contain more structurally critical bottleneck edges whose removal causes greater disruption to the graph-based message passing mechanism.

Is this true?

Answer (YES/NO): NO